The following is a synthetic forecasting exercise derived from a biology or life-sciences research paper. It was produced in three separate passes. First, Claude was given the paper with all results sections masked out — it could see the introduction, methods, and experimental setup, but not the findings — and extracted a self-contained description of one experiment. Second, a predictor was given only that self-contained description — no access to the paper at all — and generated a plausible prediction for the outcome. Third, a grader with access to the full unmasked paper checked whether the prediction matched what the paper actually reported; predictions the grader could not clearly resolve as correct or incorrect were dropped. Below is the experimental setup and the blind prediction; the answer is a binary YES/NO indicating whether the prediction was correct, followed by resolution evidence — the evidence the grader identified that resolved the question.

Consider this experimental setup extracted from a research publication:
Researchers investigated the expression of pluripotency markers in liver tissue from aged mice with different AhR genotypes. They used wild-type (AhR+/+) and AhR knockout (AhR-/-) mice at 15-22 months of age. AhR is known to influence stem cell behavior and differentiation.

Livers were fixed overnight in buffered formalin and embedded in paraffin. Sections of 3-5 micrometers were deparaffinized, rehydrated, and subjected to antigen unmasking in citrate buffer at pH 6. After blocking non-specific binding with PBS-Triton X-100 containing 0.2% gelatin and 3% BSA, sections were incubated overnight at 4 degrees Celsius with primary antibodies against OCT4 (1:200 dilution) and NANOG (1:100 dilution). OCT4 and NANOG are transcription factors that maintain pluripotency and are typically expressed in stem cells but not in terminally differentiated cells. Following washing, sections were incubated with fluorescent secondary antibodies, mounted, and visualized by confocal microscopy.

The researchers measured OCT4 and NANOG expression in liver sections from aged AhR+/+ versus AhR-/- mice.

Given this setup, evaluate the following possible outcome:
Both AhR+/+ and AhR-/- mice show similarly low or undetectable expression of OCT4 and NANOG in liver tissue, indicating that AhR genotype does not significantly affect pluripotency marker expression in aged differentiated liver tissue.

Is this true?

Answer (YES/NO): NO